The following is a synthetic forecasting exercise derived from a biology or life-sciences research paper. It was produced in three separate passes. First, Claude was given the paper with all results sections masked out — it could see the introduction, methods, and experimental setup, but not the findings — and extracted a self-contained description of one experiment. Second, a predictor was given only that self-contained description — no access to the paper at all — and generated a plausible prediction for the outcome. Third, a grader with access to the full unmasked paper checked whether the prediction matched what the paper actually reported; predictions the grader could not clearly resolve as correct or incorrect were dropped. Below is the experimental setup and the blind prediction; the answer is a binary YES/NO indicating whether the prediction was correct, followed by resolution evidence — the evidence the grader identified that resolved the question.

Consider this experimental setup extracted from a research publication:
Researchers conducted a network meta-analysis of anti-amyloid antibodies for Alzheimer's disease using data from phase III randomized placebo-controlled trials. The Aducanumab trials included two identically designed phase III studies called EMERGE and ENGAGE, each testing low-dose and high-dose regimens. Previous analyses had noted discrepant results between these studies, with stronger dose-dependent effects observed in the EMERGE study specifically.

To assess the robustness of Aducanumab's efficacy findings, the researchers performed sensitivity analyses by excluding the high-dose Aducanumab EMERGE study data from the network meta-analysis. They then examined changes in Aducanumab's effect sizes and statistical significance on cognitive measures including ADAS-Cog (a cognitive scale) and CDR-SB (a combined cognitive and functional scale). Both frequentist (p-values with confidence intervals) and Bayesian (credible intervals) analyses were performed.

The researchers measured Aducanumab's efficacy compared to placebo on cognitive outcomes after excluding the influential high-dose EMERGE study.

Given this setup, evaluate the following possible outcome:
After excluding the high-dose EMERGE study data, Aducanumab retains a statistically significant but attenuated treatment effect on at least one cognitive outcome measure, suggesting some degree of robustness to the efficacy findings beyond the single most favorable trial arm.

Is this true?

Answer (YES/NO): NO